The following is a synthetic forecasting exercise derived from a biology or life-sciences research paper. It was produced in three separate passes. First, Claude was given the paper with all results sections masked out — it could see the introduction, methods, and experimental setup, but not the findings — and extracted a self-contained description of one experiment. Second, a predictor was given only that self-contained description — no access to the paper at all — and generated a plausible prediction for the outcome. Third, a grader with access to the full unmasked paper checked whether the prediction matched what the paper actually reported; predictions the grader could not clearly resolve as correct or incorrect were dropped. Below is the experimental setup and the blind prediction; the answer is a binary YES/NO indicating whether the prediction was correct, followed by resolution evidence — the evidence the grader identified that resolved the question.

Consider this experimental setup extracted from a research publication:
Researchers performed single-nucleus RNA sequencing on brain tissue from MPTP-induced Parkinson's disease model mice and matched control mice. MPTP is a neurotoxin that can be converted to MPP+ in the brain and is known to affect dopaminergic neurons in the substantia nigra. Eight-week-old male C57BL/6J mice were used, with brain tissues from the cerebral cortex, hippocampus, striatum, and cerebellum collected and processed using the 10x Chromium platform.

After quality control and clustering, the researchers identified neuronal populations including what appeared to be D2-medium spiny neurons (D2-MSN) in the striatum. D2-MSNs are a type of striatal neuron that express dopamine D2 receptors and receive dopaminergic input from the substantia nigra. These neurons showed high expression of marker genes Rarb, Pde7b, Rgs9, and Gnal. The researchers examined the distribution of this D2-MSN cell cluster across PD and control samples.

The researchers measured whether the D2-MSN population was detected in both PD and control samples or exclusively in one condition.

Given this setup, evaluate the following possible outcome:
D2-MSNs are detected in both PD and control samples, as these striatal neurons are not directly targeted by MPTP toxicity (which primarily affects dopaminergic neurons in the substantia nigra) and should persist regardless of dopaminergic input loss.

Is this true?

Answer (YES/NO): NO